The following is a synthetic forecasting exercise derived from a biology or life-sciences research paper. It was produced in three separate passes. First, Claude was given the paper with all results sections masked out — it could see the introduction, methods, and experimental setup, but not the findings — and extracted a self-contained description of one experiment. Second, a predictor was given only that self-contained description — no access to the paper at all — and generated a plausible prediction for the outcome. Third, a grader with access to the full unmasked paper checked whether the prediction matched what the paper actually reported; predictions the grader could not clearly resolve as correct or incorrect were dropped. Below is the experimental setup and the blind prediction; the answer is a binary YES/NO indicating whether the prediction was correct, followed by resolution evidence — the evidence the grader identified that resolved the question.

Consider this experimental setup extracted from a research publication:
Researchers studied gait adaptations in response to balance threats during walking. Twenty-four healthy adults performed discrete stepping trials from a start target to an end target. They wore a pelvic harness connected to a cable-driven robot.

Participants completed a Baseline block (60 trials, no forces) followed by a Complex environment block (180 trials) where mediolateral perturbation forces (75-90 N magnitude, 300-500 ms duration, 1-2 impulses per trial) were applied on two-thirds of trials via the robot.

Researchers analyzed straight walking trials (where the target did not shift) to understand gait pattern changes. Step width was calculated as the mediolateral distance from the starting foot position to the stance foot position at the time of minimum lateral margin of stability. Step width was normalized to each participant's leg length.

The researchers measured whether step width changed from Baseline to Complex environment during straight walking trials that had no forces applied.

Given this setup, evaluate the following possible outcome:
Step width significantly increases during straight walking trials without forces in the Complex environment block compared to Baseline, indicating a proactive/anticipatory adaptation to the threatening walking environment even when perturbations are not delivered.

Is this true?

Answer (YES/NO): NO